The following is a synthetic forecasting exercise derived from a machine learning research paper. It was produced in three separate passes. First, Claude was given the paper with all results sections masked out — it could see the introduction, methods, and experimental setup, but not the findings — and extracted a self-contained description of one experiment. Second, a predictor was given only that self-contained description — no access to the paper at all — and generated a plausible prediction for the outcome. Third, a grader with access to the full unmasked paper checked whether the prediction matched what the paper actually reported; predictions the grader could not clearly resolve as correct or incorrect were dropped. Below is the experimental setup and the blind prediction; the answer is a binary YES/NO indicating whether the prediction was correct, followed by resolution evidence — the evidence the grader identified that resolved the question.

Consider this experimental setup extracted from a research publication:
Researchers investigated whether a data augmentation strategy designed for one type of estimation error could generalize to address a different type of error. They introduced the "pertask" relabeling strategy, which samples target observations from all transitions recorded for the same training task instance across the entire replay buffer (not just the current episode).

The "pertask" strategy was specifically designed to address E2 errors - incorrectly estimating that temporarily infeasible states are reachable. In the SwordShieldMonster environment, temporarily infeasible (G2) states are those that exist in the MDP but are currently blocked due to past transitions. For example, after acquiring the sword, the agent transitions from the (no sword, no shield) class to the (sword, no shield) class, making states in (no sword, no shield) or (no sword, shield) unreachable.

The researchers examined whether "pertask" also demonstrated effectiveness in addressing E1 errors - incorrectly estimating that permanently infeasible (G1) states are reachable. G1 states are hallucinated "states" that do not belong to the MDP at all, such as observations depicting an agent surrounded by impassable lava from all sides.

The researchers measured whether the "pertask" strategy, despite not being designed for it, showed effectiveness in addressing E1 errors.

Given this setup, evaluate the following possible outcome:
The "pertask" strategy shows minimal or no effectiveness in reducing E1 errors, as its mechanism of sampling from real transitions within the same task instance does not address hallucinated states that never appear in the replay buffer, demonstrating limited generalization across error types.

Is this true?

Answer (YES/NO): NO